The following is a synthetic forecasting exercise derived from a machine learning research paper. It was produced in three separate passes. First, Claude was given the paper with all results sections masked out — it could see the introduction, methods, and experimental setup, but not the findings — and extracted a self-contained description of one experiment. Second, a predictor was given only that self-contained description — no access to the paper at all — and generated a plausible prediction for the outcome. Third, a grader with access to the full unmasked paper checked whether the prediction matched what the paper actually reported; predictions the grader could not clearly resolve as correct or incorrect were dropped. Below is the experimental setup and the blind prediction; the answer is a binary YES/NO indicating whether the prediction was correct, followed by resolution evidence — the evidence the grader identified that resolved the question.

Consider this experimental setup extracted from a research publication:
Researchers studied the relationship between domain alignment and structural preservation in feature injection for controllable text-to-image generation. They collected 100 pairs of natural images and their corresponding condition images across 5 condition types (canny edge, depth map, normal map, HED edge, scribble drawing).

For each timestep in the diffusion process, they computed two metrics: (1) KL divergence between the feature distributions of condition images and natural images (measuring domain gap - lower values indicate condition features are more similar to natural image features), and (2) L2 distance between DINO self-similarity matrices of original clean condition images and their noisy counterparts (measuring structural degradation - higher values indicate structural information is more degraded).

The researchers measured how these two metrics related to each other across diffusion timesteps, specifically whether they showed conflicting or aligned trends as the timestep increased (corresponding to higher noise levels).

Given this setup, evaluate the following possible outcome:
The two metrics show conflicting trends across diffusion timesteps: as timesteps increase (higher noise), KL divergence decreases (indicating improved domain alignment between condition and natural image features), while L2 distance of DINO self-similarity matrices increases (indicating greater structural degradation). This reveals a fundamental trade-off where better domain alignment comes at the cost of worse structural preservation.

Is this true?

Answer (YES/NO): YES